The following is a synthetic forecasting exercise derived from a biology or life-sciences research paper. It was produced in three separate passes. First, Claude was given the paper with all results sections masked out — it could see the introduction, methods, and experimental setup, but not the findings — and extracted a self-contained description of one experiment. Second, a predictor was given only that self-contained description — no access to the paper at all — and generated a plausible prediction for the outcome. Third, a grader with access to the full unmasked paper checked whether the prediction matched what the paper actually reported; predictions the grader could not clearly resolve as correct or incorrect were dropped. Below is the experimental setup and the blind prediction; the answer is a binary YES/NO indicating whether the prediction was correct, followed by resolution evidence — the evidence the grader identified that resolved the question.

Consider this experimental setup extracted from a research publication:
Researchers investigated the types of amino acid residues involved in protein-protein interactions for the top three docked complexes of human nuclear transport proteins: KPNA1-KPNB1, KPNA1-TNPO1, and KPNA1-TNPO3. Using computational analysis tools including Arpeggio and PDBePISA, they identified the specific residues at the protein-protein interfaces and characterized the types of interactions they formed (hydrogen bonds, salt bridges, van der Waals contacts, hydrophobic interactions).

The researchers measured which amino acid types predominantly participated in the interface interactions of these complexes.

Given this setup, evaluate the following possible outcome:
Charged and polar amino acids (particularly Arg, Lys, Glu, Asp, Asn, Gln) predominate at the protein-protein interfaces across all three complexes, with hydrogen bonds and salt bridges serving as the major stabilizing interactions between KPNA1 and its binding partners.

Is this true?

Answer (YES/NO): NO